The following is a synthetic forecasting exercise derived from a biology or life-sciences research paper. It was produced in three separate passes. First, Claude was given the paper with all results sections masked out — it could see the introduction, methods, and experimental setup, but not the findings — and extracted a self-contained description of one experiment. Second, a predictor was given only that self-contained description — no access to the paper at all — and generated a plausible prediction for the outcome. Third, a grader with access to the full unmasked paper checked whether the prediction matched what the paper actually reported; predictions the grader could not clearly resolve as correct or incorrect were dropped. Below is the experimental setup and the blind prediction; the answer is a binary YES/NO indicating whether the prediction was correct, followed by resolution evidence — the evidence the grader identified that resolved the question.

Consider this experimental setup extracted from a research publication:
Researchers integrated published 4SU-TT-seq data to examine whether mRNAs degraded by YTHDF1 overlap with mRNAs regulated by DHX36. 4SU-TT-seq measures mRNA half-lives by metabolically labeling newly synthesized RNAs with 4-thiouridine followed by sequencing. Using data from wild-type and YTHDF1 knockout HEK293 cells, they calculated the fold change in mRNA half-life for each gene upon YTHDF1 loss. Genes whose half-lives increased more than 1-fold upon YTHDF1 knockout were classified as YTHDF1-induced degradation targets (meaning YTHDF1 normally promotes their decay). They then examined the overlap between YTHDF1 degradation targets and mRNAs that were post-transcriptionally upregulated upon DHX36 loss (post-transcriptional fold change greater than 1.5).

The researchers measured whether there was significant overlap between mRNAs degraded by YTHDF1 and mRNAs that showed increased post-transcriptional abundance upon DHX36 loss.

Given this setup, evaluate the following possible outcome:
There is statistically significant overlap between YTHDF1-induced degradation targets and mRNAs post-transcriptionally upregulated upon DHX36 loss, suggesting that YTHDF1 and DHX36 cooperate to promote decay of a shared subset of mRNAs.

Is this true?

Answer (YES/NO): YES